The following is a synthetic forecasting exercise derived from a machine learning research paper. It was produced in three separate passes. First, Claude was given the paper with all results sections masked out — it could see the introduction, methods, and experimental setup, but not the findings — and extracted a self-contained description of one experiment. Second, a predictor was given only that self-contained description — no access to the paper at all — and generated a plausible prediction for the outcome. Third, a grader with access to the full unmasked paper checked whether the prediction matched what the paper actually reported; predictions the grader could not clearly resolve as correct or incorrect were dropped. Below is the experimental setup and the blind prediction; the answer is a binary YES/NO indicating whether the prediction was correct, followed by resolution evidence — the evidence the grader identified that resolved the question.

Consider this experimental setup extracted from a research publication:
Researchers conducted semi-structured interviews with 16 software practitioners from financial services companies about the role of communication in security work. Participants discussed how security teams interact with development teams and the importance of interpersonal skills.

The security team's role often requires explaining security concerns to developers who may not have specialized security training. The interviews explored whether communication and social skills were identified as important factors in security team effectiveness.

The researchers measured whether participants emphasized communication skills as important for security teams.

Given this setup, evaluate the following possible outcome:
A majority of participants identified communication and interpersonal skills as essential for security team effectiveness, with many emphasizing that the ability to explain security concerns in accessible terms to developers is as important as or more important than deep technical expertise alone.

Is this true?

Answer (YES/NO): NO